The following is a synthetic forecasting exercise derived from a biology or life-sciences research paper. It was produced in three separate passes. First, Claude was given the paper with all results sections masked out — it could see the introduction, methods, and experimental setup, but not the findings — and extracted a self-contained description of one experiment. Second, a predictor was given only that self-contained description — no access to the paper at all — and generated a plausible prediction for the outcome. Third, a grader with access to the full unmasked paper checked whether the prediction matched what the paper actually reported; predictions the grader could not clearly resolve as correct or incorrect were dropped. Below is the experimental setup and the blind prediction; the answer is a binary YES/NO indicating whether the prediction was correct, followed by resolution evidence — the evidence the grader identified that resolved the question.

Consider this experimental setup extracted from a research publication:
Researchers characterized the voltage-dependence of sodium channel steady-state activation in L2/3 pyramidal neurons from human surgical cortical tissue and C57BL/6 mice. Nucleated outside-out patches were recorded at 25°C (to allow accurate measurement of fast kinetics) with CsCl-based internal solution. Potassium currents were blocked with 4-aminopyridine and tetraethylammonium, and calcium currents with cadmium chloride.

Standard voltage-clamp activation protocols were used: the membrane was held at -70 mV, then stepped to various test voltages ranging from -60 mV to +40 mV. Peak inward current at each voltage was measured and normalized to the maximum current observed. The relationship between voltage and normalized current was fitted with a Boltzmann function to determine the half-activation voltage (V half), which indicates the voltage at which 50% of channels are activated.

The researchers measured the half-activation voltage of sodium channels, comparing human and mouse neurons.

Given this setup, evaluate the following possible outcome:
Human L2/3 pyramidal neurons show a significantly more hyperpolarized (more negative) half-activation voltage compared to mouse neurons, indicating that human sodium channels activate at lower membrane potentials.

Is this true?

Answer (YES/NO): NO